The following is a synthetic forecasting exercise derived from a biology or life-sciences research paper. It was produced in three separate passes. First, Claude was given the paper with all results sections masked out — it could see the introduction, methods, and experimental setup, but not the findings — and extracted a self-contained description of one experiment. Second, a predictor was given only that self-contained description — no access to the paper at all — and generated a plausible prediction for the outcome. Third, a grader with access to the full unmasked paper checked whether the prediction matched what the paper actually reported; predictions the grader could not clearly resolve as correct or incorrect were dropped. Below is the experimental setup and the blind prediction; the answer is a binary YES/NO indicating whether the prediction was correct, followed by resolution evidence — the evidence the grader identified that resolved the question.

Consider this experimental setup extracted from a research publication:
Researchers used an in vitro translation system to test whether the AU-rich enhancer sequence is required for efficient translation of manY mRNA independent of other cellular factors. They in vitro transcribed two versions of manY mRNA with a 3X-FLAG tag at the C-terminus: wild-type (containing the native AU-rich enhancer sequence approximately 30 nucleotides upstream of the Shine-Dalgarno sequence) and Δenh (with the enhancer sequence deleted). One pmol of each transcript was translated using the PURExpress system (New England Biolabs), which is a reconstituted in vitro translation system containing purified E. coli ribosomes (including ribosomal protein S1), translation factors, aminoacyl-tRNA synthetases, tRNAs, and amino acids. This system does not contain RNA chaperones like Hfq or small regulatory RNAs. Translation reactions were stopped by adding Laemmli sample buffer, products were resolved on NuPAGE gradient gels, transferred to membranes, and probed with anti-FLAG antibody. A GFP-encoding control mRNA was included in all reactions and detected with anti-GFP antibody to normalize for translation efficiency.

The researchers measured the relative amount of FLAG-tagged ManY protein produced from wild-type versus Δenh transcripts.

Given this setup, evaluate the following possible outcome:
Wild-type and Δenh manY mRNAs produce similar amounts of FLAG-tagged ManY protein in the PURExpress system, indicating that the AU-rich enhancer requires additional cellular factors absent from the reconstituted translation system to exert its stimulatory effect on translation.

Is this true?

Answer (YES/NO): NO